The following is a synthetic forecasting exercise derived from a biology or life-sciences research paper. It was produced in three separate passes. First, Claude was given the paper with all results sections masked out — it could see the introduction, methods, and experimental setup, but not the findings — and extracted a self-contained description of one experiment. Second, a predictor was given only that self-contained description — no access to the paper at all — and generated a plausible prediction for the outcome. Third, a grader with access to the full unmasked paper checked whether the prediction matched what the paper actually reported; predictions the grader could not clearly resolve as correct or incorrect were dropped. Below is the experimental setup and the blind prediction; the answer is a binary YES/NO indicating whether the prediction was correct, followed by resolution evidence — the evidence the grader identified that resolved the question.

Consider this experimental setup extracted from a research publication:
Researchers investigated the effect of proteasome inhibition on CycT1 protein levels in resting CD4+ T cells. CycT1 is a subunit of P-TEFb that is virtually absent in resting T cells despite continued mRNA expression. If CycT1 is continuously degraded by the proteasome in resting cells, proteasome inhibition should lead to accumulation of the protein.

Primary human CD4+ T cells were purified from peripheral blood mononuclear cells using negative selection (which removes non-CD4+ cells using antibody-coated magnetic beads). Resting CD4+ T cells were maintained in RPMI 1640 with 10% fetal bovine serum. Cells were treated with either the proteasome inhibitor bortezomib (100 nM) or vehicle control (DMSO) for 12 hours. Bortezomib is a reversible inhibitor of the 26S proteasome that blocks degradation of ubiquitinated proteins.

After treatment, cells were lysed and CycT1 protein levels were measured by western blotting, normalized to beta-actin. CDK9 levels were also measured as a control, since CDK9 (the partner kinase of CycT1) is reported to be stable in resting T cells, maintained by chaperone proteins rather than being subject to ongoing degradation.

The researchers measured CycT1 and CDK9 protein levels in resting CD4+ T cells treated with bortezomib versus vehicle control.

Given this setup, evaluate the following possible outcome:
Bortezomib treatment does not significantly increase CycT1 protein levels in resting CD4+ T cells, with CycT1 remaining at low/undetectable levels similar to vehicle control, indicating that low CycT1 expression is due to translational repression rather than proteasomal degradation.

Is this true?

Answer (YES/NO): NO